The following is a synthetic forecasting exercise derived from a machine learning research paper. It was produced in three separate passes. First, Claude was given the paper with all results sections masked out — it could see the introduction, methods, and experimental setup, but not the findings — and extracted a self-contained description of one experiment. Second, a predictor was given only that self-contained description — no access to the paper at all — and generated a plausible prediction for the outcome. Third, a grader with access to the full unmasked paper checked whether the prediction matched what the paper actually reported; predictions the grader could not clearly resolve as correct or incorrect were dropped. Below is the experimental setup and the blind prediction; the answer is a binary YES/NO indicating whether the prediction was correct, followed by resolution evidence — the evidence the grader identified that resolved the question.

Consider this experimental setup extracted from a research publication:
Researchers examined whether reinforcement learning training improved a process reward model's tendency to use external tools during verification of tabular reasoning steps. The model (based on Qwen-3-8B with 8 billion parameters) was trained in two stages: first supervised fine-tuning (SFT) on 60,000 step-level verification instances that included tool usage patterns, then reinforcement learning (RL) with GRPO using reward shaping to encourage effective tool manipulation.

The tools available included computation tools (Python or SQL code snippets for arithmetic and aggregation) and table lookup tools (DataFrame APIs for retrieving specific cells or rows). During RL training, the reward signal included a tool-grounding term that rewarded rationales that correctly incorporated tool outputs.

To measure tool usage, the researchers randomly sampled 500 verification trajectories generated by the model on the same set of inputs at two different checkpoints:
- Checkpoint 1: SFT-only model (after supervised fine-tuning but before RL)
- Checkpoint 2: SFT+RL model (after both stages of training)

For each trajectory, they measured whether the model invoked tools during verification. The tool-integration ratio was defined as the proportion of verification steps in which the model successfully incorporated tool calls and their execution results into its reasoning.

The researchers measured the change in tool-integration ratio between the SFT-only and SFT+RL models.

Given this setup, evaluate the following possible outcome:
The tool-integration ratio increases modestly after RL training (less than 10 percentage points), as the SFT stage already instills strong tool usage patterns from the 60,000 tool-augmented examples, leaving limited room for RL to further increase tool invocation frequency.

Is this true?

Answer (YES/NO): NO